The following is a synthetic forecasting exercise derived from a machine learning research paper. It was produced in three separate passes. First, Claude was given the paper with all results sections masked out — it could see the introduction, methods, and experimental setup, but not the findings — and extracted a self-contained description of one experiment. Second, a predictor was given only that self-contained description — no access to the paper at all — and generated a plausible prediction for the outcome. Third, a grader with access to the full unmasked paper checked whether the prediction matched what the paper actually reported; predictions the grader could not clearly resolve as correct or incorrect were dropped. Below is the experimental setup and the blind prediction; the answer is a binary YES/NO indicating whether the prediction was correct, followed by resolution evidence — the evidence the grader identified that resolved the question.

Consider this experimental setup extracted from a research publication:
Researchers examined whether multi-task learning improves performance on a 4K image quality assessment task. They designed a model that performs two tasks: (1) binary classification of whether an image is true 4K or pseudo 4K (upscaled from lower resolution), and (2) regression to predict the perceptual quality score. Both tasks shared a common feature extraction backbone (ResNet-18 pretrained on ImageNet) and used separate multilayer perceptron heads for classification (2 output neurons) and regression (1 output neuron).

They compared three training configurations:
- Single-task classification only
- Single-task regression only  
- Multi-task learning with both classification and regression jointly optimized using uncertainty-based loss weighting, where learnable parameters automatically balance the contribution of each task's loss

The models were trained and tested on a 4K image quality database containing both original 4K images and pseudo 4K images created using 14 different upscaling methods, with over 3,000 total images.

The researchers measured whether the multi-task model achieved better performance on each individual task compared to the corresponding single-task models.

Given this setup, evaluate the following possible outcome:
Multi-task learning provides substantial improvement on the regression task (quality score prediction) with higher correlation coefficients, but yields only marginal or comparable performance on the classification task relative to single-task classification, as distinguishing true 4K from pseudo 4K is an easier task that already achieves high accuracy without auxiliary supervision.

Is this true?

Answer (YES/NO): NO